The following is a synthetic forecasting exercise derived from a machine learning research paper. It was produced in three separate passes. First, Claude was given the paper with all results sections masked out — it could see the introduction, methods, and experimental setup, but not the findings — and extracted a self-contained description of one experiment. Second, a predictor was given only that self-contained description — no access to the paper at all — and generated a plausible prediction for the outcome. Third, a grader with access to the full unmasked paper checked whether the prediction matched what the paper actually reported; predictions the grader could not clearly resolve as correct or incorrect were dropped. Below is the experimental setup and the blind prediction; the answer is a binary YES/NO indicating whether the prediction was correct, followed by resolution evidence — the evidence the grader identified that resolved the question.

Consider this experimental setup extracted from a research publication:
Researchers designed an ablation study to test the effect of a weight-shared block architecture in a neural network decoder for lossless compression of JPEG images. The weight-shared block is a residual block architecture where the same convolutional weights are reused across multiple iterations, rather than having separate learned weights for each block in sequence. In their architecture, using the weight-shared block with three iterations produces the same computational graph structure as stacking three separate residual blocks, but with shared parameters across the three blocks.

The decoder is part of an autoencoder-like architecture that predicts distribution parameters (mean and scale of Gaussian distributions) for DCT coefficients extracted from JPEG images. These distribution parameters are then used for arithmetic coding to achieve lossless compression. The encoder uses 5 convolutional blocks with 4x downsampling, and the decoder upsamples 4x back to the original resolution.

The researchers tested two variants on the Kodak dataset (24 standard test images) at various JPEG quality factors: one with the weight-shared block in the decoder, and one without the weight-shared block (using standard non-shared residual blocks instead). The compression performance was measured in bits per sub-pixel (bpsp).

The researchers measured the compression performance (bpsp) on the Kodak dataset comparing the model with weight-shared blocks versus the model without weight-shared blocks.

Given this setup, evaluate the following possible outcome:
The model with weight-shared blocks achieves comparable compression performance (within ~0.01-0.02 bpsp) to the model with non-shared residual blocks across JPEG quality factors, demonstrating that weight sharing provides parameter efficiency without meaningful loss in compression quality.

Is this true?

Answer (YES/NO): NO